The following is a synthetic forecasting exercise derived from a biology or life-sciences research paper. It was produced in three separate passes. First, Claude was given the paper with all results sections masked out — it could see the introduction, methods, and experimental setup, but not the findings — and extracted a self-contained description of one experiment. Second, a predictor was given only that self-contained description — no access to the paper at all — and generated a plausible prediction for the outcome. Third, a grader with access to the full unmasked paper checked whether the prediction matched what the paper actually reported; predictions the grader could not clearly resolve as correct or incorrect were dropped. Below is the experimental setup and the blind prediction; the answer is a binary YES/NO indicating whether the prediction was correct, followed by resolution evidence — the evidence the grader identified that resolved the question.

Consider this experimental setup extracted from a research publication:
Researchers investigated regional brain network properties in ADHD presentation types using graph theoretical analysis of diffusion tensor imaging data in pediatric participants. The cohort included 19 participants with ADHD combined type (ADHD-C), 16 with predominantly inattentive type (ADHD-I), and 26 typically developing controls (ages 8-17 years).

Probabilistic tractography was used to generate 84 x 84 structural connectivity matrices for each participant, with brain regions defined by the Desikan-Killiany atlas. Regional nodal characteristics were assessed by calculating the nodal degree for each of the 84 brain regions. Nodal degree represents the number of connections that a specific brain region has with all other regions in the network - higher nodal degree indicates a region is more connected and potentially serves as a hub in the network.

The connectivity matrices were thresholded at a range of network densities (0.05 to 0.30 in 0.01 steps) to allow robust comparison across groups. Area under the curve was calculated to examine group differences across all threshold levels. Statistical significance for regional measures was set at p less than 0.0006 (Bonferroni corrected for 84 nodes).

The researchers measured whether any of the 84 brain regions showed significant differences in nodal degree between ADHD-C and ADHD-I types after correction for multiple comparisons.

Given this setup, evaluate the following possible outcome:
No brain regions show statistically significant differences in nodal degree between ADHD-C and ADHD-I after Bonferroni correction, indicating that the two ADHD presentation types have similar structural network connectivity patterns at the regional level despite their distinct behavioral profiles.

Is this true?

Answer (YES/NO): YES